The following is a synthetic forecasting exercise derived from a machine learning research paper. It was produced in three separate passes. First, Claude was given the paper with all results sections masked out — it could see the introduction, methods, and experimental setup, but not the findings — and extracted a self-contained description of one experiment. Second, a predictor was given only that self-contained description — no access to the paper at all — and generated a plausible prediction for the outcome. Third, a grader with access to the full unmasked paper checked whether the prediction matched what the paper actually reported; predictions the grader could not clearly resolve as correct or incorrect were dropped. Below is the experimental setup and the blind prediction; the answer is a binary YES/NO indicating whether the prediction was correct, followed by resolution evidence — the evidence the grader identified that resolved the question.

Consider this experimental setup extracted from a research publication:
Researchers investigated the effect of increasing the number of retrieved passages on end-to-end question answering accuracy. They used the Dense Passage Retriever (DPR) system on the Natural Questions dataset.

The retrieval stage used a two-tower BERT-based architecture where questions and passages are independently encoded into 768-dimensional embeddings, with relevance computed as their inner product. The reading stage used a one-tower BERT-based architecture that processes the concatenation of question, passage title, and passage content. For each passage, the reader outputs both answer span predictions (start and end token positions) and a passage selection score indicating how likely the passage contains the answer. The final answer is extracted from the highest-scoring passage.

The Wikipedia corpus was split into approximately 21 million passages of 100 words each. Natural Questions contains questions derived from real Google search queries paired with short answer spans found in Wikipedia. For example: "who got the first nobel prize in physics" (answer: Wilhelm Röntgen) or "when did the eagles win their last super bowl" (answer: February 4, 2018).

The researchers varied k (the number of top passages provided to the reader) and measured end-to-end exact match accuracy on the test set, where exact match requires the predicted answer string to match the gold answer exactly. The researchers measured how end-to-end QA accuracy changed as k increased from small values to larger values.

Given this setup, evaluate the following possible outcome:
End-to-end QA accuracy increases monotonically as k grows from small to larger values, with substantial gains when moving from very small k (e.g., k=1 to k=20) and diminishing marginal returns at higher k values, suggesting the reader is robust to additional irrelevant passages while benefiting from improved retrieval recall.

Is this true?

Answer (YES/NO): NO